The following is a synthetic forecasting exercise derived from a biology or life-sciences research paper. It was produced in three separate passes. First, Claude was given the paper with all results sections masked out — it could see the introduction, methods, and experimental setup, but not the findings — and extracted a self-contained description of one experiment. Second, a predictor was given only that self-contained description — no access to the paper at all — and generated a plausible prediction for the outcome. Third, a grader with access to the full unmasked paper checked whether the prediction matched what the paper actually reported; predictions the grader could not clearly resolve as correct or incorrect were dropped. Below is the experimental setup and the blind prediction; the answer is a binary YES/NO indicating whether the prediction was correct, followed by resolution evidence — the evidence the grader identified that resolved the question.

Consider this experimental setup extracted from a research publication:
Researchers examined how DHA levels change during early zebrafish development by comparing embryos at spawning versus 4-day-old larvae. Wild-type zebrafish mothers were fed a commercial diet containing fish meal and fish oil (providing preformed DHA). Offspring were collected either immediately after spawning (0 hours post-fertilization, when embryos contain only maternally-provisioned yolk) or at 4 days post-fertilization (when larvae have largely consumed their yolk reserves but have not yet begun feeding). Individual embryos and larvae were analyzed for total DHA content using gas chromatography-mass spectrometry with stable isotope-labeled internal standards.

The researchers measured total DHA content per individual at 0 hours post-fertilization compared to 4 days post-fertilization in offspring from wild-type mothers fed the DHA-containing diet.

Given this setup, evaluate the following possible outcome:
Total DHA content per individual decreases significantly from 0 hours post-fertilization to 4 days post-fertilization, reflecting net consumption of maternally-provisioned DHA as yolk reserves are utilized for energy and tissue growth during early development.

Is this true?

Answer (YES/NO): YES